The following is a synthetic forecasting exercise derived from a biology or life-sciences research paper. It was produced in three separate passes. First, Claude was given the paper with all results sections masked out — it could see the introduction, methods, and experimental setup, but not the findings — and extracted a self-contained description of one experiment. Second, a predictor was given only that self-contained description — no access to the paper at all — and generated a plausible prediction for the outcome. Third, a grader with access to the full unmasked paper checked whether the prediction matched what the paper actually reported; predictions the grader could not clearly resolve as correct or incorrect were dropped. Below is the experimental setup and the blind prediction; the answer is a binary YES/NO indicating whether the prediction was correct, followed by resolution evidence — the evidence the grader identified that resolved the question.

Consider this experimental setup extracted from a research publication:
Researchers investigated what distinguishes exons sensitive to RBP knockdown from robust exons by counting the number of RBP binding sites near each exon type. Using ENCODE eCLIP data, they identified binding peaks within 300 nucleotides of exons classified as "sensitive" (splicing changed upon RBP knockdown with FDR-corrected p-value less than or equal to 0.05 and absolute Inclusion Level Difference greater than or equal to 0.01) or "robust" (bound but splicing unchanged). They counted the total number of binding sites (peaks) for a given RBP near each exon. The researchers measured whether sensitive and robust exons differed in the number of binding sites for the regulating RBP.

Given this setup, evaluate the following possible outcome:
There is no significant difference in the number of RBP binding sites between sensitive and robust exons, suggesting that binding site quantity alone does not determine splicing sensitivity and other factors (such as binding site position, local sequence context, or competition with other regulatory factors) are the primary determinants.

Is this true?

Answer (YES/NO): NO